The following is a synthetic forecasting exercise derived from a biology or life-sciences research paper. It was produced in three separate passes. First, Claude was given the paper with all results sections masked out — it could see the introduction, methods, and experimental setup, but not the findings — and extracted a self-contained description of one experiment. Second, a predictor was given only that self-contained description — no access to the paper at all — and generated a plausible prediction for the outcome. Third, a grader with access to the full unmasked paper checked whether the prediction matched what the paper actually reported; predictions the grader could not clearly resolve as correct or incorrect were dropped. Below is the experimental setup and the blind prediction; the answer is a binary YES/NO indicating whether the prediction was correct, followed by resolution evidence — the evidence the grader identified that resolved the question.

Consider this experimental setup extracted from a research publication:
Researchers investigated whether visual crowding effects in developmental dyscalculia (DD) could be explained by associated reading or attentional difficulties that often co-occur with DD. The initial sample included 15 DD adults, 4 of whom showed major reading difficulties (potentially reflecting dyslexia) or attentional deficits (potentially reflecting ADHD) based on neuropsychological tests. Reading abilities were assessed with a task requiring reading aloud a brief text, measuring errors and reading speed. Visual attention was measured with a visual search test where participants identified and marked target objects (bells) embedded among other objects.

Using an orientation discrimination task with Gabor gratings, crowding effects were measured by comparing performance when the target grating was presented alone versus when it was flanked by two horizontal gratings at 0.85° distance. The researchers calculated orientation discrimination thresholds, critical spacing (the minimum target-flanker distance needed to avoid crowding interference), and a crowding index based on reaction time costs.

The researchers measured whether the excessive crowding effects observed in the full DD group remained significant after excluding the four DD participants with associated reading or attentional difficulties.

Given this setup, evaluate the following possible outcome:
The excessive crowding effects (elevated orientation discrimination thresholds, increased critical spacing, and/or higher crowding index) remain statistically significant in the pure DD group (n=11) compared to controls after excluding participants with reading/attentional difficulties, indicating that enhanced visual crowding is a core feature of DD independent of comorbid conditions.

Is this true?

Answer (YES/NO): NO